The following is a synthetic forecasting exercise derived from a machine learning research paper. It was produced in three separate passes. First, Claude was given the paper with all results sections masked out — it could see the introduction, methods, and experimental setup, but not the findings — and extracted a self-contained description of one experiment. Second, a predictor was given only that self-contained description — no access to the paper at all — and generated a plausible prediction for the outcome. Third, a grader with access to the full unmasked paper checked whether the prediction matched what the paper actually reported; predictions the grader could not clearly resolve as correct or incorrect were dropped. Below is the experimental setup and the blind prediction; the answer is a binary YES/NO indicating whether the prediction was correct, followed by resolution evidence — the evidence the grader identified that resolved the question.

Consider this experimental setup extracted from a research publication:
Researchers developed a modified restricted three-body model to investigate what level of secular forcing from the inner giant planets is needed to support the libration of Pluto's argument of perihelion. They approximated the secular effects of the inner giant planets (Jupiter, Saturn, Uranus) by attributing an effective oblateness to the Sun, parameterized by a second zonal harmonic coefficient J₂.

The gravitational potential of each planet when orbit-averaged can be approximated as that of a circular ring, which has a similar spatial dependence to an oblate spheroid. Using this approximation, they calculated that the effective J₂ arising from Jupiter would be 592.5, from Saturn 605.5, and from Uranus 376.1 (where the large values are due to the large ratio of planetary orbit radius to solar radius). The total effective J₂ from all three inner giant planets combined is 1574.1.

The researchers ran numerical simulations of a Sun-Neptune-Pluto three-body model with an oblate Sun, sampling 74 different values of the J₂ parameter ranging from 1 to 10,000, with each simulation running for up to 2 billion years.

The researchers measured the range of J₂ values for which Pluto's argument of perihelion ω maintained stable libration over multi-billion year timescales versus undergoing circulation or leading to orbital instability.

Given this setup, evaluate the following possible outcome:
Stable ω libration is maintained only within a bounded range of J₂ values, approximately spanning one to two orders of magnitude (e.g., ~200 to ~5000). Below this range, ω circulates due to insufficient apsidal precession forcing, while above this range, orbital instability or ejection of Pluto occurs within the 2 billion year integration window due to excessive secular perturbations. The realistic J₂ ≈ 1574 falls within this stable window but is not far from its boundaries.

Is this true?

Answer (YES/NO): NO